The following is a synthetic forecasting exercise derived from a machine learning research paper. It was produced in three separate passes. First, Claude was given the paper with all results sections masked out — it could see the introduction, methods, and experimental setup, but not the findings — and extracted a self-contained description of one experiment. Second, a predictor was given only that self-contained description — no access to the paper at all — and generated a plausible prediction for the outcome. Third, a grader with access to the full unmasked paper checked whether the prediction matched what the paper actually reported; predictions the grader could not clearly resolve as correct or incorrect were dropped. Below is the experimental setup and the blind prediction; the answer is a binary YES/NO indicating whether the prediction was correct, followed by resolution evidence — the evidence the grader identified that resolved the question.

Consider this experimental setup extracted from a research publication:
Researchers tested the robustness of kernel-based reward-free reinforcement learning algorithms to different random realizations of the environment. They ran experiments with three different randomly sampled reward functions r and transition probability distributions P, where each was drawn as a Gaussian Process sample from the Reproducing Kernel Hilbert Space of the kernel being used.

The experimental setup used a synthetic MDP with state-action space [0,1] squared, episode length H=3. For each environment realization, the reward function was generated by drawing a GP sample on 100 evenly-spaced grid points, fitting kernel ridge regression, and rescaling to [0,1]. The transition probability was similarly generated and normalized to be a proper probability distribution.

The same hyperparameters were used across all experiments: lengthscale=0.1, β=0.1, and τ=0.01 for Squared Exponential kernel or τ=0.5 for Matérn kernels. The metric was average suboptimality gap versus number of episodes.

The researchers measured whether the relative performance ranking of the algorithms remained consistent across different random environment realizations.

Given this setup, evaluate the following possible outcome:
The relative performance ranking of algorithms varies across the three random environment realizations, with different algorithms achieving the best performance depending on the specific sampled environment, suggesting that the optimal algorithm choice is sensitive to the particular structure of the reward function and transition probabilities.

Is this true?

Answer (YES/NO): NO